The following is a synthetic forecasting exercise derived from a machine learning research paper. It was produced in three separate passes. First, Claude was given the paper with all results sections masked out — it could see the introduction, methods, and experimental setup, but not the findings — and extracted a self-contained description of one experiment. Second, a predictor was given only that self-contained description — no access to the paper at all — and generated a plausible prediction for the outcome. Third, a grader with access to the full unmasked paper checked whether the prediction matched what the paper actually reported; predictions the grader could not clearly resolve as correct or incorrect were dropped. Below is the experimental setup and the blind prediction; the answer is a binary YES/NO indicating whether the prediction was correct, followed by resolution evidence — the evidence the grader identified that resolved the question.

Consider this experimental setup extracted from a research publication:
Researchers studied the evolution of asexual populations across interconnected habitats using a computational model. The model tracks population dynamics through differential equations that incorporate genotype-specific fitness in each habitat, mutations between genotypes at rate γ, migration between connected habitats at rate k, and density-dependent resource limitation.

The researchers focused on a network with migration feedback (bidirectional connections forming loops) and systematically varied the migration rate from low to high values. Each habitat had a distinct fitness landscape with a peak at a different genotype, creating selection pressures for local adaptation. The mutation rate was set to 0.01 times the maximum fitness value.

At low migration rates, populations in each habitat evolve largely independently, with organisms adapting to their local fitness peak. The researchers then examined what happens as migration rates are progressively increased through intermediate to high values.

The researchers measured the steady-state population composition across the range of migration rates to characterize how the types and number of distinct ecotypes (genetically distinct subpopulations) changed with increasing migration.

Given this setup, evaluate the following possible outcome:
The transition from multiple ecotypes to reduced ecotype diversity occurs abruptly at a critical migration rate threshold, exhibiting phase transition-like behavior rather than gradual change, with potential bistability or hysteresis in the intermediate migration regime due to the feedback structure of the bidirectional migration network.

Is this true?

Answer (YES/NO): YES